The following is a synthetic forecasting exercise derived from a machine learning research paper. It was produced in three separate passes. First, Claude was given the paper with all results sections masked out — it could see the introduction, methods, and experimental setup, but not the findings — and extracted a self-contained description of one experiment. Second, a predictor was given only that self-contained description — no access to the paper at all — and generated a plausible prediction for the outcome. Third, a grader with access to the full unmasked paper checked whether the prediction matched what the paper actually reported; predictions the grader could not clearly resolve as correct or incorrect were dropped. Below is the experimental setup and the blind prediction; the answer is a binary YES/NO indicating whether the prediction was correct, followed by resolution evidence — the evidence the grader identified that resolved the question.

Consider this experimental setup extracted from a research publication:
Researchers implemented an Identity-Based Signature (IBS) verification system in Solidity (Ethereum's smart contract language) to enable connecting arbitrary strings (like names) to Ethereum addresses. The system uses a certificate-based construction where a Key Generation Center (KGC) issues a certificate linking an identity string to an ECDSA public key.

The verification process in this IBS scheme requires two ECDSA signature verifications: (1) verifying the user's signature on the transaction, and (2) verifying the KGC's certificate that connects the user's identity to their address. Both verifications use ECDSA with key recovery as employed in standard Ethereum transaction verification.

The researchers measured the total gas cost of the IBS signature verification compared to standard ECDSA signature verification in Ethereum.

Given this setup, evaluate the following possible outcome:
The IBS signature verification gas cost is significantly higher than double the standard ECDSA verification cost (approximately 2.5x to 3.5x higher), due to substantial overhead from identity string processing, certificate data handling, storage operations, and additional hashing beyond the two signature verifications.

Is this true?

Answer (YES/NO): NO